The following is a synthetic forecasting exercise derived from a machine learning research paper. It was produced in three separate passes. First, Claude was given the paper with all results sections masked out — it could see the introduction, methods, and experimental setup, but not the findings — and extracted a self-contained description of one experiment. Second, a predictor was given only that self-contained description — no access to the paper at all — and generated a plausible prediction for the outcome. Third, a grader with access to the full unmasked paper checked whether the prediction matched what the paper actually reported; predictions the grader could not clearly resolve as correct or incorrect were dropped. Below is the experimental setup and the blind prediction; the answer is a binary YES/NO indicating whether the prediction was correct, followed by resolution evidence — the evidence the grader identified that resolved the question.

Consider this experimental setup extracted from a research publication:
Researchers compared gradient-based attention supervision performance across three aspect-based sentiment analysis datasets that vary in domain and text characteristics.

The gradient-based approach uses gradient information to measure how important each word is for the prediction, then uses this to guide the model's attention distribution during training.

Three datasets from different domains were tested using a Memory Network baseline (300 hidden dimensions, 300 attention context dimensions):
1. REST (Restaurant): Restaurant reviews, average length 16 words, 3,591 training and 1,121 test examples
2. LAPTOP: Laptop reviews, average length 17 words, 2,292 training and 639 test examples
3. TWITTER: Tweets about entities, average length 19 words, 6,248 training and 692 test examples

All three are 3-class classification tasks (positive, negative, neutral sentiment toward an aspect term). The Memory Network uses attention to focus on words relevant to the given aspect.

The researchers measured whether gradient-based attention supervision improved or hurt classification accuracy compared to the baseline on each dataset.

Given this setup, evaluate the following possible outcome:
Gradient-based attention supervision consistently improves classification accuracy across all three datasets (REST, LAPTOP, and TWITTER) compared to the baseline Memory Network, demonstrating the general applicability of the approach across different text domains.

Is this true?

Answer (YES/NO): NO